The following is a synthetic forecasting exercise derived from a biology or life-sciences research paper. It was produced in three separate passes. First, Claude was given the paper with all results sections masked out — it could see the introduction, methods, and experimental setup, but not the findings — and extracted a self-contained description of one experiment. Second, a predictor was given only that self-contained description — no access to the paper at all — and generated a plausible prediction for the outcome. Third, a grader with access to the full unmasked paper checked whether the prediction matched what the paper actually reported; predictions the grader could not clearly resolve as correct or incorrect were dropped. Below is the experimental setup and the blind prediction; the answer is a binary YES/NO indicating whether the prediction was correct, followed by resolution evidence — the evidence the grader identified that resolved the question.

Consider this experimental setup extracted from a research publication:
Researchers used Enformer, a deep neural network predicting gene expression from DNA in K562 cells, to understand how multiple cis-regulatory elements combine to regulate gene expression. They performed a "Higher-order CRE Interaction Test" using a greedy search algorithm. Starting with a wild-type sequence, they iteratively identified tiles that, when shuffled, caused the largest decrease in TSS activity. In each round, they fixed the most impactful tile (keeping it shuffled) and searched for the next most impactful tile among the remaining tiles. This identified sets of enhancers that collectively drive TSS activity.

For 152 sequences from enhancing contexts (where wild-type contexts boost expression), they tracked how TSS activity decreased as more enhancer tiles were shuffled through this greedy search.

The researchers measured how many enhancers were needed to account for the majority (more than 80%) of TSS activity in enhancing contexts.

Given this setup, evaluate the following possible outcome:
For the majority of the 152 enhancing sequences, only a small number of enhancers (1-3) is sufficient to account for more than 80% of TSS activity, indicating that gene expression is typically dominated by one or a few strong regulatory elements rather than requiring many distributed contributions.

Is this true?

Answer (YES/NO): NO